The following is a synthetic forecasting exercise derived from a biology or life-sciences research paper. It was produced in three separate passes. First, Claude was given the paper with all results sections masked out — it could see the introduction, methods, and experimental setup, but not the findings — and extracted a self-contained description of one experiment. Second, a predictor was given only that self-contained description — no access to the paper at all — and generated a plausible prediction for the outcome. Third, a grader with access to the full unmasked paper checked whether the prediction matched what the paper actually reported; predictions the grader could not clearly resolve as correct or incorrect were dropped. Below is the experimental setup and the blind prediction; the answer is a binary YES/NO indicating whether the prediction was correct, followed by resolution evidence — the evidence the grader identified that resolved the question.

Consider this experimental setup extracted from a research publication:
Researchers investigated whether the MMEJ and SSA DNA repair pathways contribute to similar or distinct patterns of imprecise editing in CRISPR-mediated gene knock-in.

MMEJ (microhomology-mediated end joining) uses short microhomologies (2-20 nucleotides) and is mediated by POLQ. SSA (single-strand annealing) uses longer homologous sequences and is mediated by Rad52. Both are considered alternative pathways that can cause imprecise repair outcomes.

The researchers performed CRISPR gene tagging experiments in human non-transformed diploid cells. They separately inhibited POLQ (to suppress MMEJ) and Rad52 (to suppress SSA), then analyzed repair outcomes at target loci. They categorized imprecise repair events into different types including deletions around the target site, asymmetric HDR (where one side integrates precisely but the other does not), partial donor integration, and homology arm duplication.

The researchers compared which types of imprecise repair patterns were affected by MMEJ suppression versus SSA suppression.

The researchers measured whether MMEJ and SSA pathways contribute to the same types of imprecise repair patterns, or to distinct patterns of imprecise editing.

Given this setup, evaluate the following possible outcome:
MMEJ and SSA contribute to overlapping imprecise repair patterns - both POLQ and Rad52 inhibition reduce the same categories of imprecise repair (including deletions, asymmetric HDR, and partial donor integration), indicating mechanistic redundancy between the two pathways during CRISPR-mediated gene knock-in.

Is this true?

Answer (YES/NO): NO